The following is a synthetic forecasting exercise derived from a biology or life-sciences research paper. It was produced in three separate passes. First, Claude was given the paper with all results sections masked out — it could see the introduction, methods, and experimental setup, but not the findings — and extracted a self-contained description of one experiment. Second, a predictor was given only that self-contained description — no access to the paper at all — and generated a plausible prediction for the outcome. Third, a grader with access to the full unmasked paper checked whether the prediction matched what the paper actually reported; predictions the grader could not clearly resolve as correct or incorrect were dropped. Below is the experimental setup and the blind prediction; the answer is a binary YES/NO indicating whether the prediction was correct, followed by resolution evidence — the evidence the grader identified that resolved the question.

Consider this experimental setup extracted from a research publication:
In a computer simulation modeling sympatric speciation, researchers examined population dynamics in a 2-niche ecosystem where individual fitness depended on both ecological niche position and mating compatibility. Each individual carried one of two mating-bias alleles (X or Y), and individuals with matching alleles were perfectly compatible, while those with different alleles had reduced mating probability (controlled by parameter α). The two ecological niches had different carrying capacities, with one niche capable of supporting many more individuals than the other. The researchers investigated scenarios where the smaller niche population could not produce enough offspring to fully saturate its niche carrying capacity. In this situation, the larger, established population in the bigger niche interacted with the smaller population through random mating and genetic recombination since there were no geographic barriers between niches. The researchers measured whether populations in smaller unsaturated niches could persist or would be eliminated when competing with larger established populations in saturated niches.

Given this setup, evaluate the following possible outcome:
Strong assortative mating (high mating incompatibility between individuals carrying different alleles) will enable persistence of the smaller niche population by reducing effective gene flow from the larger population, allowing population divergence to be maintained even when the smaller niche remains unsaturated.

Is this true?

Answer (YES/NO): NO